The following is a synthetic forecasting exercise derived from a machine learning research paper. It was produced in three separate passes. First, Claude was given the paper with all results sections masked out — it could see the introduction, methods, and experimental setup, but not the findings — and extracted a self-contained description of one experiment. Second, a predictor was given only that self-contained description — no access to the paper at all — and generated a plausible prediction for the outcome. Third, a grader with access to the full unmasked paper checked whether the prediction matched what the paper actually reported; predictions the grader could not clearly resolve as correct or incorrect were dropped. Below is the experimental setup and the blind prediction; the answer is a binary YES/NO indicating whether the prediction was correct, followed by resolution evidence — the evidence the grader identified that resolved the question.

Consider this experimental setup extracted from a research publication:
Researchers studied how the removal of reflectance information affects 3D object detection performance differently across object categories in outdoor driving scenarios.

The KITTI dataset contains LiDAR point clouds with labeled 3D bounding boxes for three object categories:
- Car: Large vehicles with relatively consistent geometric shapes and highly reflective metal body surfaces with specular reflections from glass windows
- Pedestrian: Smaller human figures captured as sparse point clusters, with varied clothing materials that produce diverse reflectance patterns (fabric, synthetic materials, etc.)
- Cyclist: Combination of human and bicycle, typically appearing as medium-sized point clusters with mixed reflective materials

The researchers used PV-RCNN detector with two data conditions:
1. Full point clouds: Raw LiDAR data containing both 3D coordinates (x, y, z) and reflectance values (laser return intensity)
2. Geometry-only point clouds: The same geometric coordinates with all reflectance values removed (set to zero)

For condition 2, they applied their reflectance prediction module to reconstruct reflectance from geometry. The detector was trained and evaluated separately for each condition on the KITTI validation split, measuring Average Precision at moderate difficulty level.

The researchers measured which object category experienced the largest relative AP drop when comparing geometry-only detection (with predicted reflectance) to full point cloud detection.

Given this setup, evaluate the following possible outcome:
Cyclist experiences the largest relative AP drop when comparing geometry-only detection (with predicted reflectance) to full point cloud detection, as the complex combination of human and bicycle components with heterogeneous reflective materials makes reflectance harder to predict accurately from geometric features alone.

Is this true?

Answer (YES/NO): NO